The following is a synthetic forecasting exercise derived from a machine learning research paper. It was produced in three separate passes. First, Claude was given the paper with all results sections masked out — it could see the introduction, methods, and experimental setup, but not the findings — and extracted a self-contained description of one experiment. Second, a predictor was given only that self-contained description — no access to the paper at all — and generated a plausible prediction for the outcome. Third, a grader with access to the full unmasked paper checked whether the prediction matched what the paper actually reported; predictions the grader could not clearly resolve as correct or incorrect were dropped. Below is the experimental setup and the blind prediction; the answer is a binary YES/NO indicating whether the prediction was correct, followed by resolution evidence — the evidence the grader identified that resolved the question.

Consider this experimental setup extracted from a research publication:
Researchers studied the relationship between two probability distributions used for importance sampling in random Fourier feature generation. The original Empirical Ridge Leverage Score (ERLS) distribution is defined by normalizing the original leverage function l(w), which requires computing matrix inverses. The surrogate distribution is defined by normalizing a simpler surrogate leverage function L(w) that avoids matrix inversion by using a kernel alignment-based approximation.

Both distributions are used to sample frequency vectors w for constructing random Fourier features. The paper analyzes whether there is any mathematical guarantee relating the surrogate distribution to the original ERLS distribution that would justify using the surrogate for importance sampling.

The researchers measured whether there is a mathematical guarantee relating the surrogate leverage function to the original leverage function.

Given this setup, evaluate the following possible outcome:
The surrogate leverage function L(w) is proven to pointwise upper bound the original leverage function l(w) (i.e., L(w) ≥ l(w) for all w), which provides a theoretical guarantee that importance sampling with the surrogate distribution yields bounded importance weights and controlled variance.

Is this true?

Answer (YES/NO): YES